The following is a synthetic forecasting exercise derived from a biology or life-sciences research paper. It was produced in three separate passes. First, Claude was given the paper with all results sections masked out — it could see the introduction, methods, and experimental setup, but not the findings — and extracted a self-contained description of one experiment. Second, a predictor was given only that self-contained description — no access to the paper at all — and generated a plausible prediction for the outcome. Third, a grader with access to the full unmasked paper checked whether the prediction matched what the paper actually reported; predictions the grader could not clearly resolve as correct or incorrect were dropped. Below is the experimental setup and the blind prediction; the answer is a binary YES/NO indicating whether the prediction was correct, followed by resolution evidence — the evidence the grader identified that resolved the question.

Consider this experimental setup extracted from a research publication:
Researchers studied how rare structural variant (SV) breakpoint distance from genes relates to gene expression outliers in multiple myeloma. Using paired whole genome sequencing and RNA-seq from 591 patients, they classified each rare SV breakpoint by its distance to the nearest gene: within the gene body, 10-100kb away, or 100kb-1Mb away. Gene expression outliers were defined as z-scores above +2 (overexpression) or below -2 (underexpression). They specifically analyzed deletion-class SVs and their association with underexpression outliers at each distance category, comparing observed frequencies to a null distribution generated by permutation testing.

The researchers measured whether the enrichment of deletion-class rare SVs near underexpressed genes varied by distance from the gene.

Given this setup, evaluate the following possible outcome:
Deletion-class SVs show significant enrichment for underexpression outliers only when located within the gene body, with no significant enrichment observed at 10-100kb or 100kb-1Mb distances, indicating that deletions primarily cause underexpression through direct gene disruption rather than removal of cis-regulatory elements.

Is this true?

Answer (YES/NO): NO